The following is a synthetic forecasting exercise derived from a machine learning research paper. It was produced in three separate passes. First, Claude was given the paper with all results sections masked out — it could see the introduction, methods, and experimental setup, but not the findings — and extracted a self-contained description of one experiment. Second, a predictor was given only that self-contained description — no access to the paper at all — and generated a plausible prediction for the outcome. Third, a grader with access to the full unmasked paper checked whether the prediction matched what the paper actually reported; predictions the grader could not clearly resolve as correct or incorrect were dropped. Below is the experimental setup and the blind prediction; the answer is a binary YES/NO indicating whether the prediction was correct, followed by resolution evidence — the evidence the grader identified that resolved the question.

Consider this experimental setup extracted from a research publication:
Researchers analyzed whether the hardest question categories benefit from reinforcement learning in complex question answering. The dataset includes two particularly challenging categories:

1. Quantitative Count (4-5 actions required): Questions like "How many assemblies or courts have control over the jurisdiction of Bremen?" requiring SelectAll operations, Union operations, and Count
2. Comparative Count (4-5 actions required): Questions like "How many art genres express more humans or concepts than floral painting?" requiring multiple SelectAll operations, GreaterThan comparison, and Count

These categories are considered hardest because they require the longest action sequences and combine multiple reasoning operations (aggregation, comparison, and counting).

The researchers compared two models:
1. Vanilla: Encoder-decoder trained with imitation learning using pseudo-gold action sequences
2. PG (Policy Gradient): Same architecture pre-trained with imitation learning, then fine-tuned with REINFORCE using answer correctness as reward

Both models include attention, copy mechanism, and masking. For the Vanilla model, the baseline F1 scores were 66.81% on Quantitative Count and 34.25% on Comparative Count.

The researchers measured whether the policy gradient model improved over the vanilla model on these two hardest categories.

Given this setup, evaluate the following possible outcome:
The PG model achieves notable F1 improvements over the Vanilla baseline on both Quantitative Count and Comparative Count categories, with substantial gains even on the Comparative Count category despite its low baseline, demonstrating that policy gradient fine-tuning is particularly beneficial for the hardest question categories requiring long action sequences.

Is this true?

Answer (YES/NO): YES